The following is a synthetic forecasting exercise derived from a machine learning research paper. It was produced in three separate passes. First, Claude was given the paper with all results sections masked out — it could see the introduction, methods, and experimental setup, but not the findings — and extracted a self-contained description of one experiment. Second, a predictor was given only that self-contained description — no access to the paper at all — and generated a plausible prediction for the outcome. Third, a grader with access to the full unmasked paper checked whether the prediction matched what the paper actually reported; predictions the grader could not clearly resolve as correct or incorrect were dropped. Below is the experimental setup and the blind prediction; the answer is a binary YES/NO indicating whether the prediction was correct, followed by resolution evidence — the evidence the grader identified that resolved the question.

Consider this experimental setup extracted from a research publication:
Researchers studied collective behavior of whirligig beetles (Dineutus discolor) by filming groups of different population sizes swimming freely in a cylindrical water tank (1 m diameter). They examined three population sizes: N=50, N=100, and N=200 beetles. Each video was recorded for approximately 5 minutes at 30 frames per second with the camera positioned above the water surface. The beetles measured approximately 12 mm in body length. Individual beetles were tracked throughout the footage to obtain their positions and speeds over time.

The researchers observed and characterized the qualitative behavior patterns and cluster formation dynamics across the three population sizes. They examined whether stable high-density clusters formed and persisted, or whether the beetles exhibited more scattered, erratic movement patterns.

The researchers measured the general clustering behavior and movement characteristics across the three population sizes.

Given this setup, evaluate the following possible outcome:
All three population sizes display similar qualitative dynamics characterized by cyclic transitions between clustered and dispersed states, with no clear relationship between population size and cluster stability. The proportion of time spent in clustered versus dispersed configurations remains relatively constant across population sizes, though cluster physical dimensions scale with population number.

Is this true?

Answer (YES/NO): NO